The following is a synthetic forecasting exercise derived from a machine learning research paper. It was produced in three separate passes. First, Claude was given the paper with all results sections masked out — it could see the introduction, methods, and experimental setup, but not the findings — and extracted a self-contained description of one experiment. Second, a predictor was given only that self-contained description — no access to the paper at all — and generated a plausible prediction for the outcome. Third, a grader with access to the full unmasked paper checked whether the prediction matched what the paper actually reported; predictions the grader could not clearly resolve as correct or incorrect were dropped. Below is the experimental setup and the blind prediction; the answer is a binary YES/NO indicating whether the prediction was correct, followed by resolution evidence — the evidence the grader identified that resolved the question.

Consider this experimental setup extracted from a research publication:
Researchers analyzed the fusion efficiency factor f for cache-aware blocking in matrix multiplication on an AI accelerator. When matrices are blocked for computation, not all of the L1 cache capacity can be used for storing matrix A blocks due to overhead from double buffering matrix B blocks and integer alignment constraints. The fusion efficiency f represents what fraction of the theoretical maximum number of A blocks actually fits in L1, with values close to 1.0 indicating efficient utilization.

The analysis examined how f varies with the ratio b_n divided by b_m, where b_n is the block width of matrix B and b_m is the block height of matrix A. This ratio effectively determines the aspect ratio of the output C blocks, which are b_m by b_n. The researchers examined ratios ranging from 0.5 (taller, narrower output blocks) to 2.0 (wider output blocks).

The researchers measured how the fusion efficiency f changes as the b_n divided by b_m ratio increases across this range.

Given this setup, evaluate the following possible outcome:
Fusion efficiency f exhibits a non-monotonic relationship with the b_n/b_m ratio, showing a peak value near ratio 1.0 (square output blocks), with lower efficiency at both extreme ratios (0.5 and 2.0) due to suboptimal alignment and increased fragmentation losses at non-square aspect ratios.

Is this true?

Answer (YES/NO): NO